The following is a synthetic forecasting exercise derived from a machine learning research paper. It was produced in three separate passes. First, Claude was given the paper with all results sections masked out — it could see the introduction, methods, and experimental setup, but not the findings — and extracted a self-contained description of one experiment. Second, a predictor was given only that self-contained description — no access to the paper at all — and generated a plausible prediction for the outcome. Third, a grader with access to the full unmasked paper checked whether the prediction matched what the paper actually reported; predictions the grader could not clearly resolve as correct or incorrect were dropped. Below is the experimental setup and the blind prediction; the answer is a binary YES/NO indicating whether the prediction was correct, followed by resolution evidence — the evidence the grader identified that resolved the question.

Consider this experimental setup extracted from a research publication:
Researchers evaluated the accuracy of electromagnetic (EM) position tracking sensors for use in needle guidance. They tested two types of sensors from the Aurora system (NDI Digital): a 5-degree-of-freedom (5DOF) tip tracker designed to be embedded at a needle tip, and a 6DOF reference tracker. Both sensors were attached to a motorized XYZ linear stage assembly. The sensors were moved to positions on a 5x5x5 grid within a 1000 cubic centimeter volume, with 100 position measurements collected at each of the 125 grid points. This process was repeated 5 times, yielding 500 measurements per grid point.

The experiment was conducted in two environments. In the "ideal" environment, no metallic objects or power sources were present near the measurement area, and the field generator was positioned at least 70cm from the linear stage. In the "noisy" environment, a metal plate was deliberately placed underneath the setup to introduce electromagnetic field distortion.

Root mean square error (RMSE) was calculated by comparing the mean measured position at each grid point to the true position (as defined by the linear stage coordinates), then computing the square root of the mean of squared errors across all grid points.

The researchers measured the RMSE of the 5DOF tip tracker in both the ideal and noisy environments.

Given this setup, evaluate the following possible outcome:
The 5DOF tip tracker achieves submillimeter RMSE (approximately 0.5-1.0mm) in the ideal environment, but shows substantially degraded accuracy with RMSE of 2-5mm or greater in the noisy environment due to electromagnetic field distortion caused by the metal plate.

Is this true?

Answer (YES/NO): NO